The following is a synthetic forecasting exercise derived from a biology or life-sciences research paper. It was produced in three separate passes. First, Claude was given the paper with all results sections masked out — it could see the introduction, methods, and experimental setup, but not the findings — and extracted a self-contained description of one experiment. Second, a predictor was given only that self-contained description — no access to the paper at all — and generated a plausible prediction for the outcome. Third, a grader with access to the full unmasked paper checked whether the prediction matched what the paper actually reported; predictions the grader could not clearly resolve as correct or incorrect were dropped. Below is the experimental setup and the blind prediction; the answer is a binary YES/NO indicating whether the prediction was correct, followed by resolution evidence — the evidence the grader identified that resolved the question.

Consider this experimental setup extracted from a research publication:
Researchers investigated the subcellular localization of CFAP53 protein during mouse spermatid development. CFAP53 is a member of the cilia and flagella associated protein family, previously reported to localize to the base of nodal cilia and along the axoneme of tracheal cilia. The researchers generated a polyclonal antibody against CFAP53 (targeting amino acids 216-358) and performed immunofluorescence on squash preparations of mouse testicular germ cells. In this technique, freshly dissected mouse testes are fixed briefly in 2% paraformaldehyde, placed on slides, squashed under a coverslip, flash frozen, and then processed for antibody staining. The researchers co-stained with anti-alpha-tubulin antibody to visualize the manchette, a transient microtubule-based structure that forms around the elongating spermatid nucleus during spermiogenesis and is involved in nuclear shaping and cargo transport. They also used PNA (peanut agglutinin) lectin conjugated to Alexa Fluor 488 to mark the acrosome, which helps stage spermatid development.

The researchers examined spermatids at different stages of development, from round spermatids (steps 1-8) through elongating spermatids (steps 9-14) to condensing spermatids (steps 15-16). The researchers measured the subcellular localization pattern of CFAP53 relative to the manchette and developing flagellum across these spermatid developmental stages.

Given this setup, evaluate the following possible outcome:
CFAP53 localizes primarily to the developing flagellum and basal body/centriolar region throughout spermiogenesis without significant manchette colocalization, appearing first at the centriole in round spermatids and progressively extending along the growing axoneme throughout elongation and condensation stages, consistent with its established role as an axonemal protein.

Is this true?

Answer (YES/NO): NO